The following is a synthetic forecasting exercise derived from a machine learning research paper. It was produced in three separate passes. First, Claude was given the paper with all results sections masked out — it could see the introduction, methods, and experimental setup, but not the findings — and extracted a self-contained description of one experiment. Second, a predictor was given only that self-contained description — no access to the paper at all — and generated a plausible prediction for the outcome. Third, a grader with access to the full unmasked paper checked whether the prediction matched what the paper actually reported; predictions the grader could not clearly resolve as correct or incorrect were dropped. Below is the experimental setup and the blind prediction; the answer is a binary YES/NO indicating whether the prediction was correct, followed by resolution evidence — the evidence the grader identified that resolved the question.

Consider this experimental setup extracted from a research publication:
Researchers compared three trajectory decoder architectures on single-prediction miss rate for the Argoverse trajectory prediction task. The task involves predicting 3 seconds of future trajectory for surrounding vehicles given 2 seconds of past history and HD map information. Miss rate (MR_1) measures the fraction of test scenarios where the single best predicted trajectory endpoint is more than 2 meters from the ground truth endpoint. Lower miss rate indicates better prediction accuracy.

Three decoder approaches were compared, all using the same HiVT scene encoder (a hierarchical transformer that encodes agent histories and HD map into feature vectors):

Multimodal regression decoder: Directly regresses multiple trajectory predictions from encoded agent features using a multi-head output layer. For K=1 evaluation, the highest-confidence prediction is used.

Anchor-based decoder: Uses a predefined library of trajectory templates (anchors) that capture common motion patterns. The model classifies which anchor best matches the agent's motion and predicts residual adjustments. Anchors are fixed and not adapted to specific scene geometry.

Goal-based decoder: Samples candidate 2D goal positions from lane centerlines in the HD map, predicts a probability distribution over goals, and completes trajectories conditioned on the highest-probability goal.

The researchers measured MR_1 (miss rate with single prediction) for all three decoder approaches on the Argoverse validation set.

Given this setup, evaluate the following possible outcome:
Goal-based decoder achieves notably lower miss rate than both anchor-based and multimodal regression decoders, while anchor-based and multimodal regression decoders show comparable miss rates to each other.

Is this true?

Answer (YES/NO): NO